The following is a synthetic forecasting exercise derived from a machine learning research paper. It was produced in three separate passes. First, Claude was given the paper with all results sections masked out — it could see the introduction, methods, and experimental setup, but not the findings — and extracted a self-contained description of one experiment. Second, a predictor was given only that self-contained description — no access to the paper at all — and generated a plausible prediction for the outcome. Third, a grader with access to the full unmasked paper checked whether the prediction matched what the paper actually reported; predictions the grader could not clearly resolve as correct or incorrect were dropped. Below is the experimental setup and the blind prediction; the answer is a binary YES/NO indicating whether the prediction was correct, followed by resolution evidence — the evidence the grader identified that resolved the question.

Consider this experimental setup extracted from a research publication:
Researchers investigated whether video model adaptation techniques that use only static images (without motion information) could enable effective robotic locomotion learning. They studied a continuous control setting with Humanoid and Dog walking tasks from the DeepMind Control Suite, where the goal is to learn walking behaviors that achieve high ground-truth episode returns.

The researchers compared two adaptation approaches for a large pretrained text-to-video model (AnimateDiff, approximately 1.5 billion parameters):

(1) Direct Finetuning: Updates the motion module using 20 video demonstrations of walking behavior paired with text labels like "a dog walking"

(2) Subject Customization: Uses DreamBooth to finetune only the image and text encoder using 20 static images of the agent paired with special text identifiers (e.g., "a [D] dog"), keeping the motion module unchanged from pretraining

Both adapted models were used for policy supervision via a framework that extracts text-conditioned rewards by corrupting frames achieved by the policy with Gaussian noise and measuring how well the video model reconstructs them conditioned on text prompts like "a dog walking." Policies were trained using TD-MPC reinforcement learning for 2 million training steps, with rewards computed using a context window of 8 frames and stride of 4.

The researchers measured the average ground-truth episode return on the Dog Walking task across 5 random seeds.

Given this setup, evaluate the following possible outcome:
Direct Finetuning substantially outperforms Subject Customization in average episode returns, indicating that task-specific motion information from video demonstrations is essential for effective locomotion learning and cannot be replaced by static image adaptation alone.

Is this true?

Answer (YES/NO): NO